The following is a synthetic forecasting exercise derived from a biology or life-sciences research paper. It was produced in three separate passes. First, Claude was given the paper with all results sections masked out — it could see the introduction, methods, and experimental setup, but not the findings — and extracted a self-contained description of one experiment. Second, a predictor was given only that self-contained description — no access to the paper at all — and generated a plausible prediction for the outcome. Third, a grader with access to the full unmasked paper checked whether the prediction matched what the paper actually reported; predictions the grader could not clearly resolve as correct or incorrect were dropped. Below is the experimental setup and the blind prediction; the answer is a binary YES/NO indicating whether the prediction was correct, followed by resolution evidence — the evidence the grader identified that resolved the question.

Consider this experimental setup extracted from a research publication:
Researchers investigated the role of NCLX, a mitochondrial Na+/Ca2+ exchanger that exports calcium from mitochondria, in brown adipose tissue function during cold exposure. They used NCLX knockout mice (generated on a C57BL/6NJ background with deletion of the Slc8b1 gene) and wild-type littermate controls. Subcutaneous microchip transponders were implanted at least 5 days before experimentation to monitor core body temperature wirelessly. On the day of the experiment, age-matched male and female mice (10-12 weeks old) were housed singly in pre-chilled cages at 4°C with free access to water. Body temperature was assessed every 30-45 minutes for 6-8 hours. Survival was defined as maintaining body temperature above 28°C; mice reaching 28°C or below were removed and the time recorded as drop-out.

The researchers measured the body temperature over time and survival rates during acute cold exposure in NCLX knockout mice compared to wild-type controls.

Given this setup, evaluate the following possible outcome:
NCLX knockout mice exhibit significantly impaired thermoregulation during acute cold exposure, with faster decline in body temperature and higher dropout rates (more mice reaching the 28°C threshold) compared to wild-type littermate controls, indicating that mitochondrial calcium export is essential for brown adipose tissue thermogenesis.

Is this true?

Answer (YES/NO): YES